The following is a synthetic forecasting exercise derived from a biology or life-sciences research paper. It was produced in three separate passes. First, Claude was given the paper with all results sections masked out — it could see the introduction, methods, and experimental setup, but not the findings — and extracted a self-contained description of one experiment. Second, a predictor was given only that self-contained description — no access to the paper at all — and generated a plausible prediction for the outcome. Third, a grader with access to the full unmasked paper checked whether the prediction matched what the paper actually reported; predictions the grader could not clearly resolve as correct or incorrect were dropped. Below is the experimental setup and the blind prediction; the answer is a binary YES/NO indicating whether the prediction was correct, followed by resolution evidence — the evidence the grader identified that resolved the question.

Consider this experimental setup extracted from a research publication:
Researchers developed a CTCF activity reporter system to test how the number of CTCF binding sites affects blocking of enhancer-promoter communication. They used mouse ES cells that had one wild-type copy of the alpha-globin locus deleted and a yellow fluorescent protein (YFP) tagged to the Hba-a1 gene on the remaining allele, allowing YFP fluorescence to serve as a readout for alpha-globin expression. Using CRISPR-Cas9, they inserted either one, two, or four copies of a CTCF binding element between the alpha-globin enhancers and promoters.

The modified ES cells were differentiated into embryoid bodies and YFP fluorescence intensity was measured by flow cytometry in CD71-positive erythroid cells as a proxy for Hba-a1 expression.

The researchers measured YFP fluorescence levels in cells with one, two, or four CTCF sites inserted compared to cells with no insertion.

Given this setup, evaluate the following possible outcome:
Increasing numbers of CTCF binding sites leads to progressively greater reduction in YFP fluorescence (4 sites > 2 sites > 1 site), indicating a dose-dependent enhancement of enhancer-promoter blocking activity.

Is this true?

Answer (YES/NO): YES